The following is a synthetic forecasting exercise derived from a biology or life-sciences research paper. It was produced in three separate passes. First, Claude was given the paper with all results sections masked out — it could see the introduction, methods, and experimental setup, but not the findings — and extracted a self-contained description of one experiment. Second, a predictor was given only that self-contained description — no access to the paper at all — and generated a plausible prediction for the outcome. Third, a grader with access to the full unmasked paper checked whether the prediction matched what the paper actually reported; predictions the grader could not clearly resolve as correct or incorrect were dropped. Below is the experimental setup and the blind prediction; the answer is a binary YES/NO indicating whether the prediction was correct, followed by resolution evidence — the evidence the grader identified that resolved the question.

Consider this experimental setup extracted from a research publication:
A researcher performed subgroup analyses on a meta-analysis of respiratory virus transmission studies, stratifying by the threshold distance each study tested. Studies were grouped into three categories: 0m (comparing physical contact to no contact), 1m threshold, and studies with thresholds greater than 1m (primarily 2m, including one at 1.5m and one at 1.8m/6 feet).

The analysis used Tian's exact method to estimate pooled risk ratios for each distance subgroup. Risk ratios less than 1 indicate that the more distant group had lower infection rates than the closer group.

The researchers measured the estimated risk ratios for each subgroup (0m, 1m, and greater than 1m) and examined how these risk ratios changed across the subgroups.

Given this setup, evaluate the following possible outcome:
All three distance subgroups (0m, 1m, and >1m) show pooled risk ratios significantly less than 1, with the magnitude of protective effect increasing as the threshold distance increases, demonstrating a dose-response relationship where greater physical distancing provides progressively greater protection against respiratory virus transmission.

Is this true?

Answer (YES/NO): NO